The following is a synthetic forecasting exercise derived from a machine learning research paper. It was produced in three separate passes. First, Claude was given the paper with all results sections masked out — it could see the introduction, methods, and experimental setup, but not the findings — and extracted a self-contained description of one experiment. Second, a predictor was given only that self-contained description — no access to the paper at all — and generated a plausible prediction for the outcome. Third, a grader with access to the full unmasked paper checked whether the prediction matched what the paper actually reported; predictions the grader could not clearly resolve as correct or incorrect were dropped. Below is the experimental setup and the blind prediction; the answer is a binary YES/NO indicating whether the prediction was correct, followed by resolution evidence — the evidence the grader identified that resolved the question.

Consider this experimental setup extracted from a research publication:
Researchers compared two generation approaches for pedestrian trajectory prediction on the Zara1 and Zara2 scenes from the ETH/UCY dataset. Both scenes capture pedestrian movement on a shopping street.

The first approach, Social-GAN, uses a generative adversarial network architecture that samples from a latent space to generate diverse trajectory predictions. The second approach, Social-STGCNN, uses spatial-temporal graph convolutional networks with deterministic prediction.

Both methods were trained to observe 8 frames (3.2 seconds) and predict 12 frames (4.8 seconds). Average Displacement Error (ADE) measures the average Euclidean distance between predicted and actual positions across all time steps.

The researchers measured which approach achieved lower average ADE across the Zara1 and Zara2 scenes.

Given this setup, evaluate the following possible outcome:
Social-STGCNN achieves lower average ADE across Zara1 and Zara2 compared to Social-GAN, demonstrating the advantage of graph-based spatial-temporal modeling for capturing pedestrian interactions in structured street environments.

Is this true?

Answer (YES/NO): YES